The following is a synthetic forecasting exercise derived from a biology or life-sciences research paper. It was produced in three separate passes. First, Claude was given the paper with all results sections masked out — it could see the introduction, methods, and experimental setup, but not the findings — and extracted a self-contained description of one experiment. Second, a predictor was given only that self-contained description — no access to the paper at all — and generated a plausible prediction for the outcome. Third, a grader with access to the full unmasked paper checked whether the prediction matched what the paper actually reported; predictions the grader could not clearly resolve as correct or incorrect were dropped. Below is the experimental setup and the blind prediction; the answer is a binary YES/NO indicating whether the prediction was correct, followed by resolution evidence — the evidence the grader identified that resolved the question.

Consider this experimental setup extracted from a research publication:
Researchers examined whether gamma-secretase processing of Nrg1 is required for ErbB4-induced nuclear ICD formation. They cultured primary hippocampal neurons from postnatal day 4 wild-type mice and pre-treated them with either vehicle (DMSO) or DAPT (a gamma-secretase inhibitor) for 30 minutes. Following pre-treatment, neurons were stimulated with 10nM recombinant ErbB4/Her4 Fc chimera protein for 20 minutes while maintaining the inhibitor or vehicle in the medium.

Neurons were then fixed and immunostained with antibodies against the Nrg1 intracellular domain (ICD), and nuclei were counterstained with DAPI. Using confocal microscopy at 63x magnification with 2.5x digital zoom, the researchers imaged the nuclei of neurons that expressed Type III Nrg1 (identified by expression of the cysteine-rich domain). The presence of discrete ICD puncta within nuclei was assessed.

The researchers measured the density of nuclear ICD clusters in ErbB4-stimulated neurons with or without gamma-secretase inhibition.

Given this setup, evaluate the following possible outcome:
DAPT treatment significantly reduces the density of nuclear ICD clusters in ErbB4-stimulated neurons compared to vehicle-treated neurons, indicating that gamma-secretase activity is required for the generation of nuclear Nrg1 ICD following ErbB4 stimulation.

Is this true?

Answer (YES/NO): YES